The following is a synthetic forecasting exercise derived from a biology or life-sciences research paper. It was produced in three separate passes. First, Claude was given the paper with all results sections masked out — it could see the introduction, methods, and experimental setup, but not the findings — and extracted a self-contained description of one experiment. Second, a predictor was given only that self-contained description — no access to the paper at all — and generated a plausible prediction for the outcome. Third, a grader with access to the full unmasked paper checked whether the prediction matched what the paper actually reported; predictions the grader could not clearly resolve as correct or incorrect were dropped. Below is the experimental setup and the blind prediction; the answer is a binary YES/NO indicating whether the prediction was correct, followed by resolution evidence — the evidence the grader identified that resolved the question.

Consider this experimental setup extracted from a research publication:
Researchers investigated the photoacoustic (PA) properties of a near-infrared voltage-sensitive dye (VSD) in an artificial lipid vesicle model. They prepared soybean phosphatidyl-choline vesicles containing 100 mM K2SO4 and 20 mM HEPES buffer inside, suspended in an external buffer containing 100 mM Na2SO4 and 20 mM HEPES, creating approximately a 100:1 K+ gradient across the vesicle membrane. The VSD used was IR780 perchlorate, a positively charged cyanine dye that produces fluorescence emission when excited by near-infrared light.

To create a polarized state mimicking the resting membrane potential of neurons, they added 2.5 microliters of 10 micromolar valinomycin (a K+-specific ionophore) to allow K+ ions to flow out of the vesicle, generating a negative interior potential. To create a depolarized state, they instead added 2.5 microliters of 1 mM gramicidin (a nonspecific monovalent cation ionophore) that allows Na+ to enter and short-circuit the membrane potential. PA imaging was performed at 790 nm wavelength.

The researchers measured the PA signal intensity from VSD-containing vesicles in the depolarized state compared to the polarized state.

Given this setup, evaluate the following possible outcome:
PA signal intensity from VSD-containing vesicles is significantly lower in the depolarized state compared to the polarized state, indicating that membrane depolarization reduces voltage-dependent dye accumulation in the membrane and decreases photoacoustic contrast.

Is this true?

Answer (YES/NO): NO